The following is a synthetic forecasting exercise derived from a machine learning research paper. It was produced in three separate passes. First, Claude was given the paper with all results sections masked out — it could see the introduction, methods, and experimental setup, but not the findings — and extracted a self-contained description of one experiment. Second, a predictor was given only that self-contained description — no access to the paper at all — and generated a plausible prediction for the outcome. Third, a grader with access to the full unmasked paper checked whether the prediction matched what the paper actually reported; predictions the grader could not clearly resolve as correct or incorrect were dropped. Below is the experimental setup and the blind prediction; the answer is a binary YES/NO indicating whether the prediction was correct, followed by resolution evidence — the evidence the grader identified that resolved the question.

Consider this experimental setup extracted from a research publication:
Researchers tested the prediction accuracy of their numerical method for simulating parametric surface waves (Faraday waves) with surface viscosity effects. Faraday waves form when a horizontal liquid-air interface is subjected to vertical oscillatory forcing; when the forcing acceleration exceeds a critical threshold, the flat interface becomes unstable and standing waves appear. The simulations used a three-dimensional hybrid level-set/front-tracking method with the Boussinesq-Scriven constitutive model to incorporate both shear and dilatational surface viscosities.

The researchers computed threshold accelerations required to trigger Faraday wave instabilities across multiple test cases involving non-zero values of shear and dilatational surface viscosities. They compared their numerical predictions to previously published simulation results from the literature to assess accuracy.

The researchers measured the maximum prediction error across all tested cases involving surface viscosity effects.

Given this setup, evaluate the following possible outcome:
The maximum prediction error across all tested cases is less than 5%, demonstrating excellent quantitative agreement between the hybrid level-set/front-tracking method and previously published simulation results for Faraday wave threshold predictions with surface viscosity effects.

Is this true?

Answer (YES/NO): YES